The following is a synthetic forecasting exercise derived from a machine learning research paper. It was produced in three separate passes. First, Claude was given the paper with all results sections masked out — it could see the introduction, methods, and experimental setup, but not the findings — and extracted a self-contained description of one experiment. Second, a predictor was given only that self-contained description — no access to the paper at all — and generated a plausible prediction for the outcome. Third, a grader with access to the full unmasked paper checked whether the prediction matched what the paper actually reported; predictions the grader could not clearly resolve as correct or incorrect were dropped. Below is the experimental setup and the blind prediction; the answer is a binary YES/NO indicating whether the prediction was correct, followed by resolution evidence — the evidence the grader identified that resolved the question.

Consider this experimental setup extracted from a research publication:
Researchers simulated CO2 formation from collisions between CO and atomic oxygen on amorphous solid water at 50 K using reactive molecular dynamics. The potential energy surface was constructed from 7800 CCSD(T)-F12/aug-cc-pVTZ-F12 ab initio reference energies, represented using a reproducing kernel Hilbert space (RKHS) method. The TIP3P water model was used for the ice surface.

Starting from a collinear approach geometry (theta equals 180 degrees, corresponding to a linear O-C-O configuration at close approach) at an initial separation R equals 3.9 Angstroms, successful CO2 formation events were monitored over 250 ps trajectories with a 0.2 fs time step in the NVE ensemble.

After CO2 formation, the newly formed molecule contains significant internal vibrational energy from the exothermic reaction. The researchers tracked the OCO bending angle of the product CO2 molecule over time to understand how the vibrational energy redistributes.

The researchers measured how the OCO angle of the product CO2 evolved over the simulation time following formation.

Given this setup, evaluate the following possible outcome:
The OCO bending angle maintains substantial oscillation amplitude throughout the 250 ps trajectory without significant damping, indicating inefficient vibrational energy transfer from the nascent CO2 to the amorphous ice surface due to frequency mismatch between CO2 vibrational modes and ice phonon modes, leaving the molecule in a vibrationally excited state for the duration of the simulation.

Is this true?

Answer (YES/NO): NO